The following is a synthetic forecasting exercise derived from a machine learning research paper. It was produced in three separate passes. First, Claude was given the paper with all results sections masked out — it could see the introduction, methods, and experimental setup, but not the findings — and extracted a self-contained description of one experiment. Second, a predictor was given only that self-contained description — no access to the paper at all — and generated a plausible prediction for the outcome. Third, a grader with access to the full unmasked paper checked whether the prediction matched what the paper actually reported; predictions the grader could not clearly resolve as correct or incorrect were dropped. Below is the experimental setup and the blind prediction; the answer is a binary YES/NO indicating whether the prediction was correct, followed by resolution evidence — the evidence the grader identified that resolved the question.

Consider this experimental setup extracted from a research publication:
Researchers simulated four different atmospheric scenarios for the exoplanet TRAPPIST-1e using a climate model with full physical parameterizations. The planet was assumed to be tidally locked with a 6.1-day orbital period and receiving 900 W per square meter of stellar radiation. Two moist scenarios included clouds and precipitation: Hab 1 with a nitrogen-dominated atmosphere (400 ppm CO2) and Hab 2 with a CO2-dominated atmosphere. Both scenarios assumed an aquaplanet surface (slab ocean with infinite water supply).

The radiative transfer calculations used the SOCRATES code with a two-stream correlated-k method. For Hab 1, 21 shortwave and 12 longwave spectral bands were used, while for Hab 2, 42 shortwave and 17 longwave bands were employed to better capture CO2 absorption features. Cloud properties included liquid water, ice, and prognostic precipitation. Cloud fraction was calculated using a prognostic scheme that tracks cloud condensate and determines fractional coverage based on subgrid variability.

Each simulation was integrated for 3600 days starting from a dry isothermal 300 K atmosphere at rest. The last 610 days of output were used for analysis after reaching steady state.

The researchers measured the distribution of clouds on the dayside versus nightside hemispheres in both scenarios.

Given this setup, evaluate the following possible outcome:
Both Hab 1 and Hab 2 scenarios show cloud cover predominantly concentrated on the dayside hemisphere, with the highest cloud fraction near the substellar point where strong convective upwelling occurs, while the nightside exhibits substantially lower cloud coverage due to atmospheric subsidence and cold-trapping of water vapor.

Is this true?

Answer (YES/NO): NO